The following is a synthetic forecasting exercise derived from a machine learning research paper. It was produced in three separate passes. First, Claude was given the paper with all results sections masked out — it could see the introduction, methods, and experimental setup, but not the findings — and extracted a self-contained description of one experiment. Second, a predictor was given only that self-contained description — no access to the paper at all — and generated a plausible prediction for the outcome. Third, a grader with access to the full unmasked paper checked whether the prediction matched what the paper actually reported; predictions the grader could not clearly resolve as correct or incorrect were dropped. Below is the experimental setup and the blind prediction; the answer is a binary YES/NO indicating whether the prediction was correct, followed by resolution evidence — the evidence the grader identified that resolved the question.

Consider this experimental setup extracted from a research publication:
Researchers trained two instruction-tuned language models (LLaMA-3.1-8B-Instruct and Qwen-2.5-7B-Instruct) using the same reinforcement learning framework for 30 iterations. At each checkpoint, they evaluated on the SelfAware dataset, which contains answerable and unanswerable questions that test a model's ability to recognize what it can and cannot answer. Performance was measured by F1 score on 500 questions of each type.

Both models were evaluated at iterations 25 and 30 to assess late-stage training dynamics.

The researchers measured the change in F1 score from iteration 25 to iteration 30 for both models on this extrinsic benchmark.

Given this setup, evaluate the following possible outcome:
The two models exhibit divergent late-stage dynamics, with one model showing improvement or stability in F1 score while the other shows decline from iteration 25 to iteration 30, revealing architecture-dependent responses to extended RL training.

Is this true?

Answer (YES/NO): YES